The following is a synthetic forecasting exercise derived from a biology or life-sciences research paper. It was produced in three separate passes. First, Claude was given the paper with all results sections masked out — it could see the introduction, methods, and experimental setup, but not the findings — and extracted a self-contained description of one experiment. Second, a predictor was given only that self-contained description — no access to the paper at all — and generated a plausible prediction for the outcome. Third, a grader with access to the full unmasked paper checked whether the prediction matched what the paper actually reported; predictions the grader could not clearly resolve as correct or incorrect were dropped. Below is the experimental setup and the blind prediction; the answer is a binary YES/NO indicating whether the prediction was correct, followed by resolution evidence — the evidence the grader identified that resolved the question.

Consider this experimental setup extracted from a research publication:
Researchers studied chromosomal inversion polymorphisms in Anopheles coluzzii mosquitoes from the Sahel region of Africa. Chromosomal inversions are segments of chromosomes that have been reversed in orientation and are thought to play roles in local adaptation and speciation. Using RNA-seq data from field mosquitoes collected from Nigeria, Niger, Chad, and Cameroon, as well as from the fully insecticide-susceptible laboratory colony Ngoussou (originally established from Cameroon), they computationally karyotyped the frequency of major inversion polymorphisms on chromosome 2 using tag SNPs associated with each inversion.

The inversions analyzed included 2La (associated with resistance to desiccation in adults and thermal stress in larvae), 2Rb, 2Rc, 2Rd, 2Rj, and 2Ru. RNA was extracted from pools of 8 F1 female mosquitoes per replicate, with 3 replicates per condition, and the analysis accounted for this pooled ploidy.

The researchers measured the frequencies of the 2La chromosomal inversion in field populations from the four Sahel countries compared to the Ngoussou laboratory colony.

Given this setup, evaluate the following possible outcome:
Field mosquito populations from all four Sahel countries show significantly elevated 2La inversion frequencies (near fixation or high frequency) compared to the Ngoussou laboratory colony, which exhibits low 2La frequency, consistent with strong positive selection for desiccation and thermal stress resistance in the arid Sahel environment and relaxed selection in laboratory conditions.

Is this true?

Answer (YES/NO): YES